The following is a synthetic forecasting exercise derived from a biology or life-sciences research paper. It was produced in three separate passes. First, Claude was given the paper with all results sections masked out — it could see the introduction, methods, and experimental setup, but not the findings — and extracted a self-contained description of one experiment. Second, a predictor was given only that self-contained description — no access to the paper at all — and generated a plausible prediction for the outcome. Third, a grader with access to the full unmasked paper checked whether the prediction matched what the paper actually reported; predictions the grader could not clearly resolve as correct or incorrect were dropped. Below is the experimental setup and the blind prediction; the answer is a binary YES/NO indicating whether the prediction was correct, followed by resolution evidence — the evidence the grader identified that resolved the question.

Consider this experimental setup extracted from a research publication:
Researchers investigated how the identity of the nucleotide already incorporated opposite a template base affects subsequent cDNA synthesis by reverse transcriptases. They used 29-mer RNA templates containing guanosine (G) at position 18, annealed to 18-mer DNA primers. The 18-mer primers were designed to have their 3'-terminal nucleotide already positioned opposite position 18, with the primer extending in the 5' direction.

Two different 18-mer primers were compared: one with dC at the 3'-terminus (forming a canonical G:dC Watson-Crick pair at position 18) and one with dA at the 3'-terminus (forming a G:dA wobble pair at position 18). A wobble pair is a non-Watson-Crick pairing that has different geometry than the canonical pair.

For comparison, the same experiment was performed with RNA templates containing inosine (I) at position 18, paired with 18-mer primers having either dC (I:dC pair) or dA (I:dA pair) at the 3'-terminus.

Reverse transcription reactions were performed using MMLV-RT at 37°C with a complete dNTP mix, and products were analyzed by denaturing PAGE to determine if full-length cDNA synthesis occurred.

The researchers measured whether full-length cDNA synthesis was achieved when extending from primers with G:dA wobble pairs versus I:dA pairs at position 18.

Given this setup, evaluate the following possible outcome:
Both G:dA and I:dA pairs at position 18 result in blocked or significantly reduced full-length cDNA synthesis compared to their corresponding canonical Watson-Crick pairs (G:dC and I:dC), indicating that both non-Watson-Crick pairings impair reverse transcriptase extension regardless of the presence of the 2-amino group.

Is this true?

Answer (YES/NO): NO